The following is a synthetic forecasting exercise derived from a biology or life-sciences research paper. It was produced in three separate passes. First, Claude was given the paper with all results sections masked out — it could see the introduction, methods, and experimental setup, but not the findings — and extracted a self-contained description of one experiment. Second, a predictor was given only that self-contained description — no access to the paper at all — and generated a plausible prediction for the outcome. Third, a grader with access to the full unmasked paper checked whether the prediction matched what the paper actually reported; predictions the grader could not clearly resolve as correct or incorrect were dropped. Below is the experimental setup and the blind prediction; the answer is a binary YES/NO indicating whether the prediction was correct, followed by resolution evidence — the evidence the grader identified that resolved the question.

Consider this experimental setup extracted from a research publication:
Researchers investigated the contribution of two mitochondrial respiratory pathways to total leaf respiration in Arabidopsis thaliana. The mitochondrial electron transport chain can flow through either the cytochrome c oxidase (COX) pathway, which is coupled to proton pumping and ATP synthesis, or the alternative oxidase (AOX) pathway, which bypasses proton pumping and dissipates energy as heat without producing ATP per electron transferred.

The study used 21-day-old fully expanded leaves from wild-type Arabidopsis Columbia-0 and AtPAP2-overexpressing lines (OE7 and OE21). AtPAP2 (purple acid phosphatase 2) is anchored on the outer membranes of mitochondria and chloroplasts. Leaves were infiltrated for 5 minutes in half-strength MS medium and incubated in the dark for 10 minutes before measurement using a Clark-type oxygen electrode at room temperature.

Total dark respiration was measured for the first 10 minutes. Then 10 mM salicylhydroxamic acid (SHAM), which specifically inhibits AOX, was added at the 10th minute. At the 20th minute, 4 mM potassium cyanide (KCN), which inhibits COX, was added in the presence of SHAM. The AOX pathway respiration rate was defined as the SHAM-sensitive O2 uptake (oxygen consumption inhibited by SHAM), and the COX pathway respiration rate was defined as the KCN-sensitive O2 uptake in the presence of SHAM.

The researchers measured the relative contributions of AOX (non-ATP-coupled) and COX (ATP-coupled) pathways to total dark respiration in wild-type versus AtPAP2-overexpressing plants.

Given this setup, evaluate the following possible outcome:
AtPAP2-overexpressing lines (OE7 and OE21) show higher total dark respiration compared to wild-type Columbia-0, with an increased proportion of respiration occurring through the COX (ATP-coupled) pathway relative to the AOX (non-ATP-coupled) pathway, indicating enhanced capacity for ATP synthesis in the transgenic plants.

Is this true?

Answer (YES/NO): YES